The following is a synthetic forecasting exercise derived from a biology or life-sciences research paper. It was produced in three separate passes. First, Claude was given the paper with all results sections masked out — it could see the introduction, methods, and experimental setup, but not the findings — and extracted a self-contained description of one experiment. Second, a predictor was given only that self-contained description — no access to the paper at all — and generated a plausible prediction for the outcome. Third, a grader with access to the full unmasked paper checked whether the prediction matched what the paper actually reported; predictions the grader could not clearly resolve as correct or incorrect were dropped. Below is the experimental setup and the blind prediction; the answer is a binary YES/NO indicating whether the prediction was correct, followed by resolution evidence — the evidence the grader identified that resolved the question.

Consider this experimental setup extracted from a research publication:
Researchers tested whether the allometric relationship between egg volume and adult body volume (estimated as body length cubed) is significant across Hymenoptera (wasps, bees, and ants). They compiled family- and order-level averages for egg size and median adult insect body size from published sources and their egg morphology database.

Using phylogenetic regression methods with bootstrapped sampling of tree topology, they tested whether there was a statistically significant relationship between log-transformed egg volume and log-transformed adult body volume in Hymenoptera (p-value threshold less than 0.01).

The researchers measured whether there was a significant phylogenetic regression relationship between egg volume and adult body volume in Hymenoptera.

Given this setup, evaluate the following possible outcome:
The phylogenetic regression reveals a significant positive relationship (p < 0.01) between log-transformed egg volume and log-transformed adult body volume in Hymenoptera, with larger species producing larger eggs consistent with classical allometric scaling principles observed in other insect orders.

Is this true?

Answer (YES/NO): NO